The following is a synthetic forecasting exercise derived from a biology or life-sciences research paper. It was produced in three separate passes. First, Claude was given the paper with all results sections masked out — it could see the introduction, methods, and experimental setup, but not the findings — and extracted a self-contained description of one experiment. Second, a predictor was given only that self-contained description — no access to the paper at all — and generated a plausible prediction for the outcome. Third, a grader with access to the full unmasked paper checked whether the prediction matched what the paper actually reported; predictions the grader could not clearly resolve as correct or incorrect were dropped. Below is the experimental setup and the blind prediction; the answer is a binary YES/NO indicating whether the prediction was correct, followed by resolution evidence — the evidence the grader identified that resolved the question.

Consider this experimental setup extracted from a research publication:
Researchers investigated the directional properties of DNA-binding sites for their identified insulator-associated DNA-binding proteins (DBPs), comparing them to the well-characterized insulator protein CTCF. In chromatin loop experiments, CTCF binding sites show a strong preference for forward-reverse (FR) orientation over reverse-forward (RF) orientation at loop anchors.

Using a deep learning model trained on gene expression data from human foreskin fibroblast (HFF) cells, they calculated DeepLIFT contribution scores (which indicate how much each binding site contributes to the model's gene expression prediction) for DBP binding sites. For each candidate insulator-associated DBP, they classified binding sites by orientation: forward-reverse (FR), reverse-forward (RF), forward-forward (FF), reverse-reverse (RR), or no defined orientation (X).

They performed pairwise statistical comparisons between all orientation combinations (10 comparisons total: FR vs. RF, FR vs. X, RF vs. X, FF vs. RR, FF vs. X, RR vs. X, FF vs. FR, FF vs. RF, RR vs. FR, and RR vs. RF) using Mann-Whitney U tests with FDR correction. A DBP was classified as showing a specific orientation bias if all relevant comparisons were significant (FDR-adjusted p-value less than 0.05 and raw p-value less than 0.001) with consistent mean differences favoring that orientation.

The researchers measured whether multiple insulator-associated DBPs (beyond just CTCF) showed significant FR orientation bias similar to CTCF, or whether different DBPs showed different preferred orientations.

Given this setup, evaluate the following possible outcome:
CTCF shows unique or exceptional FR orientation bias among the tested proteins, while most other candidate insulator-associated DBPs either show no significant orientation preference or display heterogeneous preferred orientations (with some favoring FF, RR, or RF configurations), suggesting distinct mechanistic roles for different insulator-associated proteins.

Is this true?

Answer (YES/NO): NO